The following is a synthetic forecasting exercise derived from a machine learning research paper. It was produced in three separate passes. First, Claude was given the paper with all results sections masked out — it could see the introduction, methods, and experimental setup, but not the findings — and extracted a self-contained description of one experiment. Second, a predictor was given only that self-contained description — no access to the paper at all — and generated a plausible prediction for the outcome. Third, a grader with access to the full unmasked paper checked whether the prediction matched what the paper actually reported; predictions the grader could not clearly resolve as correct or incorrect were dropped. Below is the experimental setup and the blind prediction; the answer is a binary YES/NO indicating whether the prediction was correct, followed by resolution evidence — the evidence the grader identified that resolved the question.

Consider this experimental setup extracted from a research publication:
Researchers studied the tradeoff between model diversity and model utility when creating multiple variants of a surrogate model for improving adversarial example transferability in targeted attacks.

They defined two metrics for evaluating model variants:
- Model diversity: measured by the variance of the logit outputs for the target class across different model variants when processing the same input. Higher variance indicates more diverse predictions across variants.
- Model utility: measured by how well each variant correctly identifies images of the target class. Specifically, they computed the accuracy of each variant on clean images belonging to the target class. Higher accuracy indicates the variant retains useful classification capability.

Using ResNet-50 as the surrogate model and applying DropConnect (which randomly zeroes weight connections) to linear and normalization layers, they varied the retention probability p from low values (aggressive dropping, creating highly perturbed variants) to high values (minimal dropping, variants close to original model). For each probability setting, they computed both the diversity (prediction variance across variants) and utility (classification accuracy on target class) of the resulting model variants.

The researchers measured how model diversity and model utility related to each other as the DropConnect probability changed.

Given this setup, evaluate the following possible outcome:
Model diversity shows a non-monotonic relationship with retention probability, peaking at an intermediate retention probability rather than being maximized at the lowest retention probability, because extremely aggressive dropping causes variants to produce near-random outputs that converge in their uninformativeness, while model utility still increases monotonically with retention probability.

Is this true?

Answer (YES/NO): NO